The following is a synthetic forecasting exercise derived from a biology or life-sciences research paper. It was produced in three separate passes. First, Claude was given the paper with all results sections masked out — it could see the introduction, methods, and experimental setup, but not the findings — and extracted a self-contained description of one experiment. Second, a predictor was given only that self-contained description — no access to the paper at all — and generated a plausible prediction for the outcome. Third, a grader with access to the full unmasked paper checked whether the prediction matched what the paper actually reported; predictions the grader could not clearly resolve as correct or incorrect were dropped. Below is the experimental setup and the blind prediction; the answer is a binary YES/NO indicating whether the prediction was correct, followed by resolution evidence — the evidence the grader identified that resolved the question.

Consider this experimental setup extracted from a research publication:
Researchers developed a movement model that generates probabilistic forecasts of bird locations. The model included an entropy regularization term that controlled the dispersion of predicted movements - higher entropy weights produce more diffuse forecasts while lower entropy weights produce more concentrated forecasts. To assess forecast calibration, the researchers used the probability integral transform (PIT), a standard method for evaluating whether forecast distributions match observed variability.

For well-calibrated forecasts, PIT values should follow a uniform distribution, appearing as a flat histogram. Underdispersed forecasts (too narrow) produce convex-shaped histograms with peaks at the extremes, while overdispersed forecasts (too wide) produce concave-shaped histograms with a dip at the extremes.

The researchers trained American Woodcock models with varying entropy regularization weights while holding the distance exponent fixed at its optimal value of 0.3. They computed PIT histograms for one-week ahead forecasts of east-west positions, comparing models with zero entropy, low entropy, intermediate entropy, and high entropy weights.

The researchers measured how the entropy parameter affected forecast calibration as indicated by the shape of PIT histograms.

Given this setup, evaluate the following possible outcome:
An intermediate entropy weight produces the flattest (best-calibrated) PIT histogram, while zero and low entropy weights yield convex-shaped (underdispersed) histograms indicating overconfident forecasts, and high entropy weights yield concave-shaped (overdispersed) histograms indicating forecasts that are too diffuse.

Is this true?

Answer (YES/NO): YES